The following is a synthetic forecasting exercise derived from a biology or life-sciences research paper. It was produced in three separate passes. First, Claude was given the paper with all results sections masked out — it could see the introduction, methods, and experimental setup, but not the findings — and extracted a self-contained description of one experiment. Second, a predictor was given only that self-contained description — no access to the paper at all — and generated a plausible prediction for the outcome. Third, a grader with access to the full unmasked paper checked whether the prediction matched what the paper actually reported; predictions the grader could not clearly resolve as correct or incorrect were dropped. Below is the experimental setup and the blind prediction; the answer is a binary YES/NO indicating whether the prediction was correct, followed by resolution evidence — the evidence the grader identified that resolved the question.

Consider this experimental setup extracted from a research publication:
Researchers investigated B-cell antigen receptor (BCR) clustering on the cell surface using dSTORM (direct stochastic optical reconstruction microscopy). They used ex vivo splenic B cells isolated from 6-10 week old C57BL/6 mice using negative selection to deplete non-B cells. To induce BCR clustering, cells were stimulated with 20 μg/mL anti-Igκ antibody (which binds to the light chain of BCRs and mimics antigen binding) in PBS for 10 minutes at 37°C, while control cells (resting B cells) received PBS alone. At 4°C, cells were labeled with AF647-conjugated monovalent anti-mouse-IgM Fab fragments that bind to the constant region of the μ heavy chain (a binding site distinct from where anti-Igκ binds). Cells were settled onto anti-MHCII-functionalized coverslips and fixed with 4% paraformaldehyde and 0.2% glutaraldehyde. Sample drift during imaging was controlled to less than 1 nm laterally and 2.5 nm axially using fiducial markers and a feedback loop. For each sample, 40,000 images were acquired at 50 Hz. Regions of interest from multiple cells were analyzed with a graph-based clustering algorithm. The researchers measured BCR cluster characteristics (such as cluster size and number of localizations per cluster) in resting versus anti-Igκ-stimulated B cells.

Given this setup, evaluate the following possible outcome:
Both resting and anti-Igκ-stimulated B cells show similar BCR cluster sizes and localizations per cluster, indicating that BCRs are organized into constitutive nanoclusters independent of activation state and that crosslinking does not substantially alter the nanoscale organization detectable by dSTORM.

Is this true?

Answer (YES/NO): NO